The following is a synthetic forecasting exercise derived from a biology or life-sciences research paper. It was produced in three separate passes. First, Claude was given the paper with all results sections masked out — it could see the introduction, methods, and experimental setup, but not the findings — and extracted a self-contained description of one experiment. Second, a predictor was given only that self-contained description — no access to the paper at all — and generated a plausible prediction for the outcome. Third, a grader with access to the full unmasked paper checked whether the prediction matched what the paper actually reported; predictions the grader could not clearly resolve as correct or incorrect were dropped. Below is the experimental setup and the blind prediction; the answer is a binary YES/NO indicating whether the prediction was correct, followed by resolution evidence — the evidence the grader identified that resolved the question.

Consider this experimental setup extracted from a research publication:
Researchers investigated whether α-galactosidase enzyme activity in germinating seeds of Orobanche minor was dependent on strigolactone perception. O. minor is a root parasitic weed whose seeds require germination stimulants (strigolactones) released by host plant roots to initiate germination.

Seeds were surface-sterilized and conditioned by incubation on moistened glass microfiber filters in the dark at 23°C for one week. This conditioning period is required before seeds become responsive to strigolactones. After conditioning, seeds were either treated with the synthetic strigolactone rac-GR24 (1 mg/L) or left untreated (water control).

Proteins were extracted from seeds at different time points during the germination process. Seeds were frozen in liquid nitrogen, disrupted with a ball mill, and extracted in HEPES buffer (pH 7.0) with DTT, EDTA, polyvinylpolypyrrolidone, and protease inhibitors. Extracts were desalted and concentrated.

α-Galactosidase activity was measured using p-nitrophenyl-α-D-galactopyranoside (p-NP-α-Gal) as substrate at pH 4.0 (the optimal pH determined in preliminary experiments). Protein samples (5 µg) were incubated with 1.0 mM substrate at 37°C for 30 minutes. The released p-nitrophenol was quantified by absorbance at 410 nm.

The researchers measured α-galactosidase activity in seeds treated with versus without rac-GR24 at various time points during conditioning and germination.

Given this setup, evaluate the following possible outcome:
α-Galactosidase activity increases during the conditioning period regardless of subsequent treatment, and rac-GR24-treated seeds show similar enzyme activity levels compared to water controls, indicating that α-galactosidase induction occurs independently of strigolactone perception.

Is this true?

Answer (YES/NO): NO